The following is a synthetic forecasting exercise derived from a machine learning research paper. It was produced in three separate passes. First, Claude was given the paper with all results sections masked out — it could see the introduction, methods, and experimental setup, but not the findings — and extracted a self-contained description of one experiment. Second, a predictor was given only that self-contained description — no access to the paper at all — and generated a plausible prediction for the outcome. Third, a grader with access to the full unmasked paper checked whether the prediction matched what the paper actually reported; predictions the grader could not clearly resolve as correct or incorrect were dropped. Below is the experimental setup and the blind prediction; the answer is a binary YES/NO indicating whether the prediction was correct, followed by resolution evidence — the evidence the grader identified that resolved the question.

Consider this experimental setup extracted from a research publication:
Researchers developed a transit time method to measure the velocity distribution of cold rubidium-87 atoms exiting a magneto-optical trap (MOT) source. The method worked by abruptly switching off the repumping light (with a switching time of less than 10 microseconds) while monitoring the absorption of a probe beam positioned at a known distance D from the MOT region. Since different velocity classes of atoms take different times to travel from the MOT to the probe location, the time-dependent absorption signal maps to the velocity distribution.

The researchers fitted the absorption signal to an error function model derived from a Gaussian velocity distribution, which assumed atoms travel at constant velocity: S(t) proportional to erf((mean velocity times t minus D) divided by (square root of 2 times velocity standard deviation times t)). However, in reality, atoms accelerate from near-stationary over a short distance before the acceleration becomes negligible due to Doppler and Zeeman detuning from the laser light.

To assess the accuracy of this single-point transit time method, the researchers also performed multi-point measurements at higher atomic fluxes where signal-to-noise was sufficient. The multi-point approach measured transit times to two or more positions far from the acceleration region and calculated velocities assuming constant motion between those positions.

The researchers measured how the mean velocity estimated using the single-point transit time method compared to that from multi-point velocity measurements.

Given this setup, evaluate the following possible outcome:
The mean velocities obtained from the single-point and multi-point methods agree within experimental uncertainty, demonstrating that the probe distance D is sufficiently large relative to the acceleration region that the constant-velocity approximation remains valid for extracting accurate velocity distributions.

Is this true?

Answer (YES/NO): NO